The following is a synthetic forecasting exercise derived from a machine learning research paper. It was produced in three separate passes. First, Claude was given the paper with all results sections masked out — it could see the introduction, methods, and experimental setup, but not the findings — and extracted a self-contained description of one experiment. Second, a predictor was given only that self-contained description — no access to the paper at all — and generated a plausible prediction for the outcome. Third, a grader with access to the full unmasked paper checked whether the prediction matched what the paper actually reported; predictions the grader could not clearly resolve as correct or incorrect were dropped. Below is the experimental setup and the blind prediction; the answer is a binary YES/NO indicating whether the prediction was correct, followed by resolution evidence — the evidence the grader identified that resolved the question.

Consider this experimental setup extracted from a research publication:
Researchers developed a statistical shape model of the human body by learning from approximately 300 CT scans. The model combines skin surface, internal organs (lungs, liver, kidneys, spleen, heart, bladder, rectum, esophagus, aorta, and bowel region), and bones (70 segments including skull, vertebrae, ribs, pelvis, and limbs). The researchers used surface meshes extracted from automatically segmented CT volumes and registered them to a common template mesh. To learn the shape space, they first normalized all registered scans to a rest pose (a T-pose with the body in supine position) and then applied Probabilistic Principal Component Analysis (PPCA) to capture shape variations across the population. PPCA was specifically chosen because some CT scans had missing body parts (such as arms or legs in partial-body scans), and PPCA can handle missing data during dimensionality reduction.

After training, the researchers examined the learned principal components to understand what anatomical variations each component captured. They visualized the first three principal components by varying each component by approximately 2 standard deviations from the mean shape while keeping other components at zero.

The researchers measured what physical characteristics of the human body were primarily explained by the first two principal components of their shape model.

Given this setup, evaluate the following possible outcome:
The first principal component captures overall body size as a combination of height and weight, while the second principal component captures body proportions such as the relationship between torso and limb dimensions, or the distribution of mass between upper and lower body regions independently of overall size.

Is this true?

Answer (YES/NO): NO